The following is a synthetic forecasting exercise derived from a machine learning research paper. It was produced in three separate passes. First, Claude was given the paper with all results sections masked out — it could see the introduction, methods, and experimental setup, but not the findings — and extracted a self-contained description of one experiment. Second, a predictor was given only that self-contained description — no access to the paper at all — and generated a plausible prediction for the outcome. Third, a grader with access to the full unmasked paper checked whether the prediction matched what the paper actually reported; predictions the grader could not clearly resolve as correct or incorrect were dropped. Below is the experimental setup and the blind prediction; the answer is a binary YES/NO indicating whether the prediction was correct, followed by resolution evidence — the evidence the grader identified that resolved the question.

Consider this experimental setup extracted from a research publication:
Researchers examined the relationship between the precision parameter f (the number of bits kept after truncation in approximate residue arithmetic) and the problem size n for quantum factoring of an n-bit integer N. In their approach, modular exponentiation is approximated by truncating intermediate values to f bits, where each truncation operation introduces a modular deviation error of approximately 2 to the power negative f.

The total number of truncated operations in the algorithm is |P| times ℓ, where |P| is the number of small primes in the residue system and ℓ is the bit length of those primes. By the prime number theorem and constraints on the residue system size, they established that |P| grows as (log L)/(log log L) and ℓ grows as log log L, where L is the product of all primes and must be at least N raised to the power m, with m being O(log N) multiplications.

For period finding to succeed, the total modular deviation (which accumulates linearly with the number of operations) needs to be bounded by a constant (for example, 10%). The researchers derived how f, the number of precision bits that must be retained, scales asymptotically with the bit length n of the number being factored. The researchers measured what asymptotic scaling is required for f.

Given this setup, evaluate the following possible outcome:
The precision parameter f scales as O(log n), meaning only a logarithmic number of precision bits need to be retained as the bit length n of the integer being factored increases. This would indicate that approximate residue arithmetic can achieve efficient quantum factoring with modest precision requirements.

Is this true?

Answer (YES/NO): YES